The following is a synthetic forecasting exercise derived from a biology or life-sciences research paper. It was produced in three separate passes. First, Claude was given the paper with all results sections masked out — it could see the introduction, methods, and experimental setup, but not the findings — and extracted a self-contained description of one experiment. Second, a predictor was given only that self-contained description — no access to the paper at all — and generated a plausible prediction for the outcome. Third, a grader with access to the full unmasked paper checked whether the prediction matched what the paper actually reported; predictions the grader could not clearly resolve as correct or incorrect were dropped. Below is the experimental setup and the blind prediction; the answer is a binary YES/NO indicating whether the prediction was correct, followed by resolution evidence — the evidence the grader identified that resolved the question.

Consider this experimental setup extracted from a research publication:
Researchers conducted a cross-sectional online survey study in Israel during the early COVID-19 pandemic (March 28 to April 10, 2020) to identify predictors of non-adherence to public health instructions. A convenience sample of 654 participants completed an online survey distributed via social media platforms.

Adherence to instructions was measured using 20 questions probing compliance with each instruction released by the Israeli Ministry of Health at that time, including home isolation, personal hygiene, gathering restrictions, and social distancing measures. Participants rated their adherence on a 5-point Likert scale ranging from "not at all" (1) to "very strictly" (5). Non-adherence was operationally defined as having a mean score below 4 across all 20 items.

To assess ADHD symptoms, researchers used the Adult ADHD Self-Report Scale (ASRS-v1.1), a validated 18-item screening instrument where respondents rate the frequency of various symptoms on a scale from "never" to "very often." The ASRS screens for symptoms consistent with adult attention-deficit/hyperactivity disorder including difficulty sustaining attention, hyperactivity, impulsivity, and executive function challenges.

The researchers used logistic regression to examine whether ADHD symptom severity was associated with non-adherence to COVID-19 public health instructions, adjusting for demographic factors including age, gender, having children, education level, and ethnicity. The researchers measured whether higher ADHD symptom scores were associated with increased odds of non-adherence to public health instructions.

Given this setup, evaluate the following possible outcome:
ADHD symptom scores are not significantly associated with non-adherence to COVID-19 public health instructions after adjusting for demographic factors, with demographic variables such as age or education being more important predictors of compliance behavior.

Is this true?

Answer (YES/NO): NO